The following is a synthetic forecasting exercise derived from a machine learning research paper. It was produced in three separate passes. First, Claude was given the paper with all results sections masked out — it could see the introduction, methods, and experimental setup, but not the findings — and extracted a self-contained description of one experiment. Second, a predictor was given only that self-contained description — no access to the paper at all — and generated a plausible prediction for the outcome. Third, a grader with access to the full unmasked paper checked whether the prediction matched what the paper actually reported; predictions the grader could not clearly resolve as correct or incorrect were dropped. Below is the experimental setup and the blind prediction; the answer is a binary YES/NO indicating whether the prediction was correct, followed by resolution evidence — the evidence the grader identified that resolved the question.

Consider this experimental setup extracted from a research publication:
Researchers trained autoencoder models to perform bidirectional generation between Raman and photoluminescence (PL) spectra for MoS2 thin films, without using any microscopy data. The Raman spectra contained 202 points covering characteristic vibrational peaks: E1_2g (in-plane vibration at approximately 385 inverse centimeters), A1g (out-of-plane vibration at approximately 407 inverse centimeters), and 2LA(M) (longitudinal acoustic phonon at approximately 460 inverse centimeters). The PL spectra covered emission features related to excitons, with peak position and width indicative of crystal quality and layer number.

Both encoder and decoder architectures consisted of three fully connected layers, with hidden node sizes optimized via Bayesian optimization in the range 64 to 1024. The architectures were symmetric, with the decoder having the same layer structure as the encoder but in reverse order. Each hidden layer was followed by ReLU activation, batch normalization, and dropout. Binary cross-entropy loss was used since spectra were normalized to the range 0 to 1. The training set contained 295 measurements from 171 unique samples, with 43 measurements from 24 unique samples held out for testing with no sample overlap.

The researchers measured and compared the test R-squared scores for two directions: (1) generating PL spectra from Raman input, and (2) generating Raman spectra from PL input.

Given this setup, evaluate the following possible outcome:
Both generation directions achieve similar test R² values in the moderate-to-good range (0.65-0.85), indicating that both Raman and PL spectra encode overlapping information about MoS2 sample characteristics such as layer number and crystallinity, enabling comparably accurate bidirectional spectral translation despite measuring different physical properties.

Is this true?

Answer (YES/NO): NO